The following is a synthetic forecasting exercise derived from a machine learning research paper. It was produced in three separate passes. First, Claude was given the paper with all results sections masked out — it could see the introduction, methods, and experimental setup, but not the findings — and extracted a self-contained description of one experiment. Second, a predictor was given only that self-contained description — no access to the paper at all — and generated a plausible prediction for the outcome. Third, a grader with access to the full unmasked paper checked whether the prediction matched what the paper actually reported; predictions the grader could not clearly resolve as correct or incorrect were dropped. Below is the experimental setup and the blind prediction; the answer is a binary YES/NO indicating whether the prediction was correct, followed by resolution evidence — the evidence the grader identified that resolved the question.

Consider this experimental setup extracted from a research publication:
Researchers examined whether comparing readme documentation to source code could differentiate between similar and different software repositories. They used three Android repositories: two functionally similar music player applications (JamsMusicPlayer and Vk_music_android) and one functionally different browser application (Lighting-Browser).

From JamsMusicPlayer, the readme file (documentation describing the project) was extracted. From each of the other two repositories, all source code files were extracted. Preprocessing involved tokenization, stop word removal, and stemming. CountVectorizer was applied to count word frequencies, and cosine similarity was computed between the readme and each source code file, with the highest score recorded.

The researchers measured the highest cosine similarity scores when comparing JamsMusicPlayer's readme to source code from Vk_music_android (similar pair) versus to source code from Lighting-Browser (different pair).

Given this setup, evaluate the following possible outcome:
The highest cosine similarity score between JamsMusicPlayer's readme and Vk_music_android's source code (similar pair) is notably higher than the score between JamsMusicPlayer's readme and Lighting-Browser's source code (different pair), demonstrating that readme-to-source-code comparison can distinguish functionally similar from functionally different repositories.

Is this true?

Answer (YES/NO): YES